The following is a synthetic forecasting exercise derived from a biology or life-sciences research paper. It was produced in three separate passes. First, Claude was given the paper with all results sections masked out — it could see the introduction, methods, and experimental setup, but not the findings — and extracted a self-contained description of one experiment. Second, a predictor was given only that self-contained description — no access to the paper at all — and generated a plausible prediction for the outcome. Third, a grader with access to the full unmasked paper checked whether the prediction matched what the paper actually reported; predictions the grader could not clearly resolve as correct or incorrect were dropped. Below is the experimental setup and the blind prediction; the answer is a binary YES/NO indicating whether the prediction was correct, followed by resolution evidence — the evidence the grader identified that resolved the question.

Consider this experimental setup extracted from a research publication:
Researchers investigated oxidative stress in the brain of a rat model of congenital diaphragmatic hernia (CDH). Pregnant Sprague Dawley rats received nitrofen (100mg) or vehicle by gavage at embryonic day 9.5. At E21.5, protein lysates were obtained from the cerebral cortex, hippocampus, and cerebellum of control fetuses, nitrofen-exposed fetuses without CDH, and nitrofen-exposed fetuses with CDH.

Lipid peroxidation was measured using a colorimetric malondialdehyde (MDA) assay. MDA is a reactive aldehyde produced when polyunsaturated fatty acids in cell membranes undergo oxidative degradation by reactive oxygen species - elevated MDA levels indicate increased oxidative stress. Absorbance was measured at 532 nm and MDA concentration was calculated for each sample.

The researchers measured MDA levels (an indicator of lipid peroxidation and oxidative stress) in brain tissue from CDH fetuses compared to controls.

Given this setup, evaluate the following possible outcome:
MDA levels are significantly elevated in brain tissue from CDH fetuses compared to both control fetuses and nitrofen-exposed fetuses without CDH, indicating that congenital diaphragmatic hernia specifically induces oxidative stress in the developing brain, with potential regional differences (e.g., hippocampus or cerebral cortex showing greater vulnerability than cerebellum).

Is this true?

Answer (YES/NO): NO